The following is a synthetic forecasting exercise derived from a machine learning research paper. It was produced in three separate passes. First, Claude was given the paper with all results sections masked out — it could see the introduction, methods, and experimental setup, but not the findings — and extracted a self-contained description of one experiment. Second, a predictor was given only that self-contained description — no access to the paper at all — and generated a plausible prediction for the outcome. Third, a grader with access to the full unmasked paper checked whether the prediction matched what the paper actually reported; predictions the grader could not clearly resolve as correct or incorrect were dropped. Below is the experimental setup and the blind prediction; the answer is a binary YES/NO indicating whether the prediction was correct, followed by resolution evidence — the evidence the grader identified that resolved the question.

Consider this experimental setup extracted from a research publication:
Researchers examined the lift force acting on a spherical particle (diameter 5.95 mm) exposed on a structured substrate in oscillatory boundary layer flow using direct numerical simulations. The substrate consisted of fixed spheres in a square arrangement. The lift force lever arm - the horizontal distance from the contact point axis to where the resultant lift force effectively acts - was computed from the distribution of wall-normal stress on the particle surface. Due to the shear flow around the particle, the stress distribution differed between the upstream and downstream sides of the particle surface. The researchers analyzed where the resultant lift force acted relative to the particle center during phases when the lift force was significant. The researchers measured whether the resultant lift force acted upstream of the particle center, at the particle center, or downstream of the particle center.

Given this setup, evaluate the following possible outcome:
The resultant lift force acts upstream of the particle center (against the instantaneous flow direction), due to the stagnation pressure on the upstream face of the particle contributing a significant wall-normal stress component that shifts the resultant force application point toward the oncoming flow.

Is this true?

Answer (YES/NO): NO